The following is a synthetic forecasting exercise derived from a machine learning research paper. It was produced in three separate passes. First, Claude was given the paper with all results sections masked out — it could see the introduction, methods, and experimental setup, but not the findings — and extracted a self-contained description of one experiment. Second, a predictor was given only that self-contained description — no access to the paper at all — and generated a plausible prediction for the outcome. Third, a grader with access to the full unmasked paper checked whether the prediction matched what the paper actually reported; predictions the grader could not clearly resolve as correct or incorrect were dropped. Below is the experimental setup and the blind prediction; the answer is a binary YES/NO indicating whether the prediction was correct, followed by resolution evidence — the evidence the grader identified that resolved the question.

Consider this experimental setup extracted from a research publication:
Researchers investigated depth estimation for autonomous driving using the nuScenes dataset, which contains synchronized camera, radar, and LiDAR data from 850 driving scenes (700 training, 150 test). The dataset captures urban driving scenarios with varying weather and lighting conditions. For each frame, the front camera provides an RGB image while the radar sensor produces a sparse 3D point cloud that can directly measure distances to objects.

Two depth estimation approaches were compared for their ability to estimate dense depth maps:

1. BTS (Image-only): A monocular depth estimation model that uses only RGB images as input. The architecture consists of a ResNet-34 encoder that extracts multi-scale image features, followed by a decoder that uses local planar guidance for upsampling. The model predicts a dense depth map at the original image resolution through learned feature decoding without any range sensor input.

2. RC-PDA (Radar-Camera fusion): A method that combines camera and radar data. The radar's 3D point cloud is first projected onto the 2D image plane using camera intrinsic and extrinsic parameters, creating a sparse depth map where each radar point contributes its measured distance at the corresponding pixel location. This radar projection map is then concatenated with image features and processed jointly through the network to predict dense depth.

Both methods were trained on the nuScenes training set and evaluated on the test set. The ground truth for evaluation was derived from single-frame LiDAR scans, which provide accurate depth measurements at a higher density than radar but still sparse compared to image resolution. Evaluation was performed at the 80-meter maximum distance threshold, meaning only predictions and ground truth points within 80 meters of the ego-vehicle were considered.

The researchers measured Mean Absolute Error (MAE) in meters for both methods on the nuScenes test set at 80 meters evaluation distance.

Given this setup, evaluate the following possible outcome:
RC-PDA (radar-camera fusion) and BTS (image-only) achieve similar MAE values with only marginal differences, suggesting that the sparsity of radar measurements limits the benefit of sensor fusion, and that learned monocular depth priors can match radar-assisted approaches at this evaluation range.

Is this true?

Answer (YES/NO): NO